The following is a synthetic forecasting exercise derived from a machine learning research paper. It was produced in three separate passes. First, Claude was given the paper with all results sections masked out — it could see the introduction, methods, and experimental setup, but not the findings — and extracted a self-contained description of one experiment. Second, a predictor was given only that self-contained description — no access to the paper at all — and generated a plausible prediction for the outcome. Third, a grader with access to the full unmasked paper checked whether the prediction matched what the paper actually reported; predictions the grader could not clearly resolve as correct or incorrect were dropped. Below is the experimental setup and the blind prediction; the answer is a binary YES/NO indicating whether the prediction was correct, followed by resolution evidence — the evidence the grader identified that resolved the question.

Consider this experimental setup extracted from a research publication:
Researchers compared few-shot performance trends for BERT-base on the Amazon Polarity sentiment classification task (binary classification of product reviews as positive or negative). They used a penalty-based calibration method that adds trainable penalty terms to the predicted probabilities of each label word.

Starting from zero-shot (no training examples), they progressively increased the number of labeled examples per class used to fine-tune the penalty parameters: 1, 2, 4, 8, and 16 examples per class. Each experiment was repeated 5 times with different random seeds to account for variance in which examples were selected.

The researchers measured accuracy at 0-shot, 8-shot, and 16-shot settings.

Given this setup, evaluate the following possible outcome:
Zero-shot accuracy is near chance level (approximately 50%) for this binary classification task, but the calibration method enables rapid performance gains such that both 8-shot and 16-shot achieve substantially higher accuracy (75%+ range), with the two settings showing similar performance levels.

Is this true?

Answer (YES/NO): NO